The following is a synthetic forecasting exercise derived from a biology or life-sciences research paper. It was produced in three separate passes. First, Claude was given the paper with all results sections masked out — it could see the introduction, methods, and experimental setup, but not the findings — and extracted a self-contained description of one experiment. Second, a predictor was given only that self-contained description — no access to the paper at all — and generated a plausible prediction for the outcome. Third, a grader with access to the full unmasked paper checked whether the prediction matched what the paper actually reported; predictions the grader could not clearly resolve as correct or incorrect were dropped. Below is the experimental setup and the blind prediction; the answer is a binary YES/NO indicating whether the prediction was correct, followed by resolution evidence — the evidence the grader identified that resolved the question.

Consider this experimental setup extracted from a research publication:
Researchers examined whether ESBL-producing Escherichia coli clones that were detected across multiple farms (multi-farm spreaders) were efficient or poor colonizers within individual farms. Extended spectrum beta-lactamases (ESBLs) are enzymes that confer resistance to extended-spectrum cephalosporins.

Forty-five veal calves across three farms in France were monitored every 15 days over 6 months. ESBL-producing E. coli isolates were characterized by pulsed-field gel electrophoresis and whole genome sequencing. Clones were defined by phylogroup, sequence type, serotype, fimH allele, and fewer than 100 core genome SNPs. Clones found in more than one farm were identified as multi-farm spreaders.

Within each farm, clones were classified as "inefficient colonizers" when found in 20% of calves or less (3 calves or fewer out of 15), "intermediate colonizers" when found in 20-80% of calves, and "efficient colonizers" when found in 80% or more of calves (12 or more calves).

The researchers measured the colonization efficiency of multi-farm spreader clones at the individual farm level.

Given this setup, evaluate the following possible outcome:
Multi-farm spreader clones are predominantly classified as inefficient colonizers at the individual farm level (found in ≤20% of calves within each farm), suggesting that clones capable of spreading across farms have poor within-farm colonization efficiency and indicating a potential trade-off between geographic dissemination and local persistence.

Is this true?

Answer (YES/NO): YES